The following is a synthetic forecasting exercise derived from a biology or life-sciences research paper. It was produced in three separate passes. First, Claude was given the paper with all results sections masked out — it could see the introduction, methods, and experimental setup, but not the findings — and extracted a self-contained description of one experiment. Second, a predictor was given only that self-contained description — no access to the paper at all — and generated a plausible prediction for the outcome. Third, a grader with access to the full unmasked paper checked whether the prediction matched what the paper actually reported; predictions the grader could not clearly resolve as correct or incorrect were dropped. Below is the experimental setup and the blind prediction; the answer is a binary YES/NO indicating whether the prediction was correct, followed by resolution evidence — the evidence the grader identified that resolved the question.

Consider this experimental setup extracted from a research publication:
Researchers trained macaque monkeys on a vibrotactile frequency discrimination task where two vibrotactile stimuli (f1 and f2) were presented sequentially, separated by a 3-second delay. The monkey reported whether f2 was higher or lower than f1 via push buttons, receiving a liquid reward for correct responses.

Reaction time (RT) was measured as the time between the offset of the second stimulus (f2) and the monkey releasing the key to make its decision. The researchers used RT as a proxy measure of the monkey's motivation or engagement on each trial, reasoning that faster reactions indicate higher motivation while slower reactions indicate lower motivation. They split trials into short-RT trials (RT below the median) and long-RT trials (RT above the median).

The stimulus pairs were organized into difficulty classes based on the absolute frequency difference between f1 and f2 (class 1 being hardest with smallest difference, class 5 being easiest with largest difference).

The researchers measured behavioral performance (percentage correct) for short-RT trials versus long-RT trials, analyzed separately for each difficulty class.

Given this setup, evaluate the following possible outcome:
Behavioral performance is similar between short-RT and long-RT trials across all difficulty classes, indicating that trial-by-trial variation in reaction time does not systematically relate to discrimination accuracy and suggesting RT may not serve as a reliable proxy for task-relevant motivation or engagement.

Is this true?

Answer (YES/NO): NO